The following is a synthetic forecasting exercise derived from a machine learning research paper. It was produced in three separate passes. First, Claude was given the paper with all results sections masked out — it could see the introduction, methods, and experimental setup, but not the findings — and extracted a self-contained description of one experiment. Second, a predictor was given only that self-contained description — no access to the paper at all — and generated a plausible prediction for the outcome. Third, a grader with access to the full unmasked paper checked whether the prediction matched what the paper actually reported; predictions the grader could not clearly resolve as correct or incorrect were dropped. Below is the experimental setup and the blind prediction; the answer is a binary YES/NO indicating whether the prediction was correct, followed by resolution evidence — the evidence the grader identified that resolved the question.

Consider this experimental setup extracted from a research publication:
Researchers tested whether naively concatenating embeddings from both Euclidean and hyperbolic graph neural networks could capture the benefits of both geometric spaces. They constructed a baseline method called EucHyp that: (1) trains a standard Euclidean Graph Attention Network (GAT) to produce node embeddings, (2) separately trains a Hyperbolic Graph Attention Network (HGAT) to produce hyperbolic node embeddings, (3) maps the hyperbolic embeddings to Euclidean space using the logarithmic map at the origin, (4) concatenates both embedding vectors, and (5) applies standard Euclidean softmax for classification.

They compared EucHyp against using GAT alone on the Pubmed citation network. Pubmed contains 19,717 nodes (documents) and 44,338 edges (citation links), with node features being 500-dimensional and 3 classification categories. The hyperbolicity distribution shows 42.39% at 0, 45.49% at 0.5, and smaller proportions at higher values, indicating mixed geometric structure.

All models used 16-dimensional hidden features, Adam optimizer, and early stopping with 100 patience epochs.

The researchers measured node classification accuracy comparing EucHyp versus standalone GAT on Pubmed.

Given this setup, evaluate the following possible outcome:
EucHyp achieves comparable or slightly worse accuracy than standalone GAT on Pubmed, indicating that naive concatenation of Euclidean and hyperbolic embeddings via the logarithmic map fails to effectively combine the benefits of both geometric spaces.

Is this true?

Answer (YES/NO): NO